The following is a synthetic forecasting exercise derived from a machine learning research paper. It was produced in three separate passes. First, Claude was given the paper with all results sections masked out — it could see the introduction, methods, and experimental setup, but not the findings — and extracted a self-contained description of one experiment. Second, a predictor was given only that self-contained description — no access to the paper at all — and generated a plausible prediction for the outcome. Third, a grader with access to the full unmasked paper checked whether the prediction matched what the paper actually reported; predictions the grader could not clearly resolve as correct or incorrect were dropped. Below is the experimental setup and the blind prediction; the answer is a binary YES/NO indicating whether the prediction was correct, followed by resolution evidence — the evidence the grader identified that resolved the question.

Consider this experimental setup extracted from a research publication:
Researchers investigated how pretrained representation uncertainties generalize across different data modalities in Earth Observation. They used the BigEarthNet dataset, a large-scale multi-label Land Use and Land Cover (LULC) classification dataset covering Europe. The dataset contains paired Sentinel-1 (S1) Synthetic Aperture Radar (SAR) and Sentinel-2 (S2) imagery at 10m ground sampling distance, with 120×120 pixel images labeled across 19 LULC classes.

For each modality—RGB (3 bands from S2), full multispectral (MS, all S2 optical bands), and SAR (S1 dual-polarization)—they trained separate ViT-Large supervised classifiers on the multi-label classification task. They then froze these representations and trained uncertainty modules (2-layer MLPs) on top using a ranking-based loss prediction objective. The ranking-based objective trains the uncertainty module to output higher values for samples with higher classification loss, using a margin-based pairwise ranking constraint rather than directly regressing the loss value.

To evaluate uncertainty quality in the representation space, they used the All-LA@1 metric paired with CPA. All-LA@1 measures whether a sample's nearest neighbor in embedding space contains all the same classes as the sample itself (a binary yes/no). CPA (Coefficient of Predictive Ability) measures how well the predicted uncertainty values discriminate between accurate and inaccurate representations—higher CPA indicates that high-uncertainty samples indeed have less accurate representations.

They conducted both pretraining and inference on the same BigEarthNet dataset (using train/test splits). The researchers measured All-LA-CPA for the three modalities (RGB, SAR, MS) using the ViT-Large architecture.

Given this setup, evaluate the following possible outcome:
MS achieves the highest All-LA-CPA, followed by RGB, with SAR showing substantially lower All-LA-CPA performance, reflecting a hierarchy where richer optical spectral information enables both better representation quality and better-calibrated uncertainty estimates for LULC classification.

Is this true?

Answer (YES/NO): NO